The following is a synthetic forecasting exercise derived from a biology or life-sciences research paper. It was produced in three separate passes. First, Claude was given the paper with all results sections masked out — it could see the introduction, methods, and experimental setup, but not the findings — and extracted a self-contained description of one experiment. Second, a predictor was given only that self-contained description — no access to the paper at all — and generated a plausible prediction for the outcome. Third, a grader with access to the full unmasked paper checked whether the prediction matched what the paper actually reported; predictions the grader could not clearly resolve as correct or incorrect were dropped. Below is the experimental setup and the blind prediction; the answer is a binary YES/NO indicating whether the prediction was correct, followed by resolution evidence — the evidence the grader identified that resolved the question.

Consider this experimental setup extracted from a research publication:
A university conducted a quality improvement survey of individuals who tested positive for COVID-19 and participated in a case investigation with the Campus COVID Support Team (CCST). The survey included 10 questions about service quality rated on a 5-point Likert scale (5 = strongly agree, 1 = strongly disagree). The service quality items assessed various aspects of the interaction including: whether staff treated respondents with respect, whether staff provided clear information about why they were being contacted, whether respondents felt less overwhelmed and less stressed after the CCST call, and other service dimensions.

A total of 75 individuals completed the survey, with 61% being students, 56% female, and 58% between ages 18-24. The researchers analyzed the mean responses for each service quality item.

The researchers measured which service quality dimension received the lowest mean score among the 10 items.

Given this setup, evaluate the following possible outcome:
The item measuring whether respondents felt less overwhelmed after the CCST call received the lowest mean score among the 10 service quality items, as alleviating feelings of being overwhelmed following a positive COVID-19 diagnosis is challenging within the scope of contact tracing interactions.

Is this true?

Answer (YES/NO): NO